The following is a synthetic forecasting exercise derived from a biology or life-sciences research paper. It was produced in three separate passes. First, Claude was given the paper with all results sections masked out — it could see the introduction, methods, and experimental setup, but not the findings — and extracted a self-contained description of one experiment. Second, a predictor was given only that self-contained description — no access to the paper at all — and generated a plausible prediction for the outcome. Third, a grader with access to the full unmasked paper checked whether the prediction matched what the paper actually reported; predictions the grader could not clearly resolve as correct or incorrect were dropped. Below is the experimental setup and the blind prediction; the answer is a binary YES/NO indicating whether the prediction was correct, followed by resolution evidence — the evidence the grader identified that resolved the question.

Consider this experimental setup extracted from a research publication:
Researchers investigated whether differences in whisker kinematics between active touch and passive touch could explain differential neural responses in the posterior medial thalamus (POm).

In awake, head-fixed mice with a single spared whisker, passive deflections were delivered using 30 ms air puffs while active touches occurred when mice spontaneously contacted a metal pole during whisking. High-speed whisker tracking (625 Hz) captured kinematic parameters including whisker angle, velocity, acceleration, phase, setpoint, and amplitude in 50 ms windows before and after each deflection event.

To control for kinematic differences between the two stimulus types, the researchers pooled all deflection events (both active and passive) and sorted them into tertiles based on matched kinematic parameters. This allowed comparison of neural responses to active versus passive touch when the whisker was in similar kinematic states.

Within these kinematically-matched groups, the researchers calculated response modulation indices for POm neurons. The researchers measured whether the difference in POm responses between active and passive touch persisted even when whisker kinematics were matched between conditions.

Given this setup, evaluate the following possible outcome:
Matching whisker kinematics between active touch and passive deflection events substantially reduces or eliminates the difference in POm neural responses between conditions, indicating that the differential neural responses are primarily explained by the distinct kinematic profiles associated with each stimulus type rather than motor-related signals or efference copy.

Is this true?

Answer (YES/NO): NO